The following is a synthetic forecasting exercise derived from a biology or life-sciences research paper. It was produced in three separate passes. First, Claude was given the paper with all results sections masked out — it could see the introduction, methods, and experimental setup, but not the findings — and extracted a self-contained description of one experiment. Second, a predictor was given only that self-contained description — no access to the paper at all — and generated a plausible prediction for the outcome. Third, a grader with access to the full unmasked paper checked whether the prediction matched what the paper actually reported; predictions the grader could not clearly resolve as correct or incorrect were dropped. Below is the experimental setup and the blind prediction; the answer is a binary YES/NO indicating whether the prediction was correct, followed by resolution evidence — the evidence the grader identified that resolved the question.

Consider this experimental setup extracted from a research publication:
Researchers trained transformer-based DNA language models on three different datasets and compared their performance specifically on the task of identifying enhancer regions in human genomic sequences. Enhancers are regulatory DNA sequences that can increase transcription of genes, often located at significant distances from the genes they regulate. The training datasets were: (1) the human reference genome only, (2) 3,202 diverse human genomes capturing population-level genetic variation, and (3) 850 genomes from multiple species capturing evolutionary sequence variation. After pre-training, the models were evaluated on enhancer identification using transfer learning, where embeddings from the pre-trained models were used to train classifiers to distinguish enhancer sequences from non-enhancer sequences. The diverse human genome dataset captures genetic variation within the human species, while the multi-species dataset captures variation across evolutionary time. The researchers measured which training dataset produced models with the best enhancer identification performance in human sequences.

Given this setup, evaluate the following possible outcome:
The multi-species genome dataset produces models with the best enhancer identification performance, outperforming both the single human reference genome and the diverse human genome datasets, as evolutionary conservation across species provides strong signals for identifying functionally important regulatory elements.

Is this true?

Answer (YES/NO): NO